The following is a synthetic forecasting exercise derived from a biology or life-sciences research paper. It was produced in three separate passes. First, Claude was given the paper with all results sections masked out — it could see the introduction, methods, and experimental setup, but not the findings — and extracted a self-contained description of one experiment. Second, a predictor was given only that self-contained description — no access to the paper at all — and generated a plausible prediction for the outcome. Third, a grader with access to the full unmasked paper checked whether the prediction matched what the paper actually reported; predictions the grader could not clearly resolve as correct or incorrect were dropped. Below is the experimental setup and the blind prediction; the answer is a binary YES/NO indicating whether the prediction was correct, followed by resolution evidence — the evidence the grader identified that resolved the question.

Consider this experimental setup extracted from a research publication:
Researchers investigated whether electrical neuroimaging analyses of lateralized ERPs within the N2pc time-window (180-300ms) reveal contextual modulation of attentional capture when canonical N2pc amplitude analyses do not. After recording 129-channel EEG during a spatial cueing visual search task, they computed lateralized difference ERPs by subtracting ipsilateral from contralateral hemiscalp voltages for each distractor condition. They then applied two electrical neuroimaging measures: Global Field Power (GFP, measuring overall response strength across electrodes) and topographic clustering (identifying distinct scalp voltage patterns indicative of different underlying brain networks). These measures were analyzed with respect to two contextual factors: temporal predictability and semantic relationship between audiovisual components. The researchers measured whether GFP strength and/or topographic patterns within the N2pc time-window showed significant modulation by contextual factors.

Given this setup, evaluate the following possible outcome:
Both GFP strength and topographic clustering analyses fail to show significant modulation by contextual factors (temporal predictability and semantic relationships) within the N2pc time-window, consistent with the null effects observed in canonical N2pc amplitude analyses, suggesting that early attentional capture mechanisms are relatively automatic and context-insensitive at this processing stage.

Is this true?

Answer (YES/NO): YES